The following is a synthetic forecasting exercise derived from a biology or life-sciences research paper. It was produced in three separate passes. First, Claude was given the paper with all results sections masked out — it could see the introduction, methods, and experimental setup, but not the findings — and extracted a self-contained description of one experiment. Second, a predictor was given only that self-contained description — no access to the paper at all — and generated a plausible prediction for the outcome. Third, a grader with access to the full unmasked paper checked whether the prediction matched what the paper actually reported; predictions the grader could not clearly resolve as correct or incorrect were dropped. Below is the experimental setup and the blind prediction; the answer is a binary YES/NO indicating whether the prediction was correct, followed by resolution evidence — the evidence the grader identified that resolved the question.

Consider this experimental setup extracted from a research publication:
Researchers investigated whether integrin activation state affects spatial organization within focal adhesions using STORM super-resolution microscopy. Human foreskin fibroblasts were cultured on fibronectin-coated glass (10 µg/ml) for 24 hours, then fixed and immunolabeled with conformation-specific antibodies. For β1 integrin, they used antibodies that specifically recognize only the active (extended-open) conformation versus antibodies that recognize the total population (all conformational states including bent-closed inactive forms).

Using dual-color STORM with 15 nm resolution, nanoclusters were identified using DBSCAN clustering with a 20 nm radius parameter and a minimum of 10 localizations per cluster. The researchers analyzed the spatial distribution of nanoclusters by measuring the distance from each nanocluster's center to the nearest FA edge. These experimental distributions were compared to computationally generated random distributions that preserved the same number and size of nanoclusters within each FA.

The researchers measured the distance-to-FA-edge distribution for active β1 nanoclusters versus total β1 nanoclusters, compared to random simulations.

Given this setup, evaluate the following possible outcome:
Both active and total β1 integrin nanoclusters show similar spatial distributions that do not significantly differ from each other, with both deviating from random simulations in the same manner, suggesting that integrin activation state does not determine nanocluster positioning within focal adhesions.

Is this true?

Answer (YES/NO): NO